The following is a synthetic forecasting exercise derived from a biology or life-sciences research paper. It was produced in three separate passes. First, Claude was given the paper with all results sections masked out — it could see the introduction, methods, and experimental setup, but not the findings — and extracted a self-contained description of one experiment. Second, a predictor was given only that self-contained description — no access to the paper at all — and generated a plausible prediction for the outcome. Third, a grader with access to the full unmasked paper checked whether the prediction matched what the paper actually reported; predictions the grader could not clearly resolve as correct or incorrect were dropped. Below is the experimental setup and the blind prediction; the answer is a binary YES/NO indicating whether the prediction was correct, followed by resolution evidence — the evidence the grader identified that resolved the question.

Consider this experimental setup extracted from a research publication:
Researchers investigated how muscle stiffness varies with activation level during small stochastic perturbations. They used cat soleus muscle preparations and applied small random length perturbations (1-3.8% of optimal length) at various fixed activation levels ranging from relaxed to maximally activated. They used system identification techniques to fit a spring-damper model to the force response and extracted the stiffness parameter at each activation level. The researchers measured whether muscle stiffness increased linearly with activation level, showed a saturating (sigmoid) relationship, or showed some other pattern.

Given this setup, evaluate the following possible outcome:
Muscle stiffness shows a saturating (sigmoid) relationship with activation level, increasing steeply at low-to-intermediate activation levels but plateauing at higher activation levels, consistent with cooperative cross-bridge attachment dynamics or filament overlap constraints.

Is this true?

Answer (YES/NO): NO